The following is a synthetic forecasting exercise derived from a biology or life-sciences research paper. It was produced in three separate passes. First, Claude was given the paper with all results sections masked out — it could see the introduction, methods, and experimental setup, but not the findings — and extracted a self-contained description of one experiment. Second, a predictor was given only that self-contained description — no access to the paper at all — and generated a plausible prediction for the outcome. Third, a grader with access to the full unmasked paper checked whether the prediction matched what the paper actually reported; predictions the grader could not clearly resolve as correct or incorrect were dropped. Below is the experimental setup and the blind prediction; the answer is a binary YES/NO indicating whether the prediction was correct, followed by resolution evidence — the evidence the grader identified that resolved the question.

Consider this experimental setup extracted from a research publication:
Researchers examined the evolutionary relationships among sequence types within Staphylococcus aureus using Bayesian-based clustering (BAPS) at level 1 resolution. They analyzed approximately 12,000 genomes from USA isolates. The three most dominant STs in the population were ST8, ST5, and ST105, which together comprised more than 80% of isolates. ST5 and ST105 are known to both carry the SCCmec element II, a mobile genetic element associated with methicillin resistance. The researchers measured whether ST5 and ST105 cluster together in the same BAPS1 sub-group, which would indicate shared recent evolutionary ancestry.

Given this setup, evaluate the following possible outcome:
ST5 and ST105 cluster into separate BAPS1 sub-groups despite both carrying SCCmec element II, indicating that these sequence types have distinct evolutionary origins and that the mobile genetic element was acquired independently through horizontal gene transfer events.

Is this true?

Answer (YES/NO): NO